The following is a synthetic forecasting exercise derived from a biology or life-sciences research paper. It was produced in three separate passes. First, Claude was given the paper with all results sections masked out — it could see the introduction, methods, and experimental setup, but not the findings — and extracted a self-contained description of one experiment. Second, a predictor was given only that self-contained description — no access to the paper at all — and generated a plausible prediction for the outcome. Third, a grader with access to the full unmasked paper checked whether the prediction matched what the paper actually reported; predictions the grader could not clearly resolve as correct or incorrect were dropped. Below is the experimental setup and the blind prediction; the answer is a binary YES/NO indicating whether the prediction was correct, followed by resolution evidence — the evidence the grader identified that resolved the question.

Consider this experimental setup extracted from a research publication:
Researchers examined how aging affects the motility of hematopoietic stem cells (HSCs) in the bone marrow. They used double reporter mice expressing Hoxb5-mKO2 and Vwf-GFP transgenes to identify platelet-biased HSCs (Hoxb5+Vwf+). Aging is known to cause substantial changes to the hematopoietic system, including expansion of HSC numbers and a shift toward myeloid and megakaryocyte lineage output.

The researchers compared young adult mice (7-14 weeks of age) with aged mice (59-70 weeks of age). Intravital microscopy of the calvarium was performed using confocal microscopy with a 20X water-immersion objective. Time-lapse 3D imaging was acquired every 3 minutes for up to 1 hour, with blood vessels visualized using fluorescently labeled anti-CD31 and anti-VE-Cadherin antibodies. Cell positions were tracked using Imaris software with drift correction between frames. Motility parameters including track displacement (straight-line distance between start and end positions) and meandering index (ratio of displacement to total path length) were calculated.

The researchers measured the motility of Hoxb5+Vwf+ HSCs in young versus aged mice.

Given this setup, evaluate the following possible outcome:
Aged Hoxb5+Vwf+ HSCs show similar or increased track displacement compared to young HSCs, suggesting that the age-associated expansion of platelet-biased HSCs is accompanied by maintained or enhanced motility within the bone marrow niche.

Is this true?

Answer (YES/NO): YES